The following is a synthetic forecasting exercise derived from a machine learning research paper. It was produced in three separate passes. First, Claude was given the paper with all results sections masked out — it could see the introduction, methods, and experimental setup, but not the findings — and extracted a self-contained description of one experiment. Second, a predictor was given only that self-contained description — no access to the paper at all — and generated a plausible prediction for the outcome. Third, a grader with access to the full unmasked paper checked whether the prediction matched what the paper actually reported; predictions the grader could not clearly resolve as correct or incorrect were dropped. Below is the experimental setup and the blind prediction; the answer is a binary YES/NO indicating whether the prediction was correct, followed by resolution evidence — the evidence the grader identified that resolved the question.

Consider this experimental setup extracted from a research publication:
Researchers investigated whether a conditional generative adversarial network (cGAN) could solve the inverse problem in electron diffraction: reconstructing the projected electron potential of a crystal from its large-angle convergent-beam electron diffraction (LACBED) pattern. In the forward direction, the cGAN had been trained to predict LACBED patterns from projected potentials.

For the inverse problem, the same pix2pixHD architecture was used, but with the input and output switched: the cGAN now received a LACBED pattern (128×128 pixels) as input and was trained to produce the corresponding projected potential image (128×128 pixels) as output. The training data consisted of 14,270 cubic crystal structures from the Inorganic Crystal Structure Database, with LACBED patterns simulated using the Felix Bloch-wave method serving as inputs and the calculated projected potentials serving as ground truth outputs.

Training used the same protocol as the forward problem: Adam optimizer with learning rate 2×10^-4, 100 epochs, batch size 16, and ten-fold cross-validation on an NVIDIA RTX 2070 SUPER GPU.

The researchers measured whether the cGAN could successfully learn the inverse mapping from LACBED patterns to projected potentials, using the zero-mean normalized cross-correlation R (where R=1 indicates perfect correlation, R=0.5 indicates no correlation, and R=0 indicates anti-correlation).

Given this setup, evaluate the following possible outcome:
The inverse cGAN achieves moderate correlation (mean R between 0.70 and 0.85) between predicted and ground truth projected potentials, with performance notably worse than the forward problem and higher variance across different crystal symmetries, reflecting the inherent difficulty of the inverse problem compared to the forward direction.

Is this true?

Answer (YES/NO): NO